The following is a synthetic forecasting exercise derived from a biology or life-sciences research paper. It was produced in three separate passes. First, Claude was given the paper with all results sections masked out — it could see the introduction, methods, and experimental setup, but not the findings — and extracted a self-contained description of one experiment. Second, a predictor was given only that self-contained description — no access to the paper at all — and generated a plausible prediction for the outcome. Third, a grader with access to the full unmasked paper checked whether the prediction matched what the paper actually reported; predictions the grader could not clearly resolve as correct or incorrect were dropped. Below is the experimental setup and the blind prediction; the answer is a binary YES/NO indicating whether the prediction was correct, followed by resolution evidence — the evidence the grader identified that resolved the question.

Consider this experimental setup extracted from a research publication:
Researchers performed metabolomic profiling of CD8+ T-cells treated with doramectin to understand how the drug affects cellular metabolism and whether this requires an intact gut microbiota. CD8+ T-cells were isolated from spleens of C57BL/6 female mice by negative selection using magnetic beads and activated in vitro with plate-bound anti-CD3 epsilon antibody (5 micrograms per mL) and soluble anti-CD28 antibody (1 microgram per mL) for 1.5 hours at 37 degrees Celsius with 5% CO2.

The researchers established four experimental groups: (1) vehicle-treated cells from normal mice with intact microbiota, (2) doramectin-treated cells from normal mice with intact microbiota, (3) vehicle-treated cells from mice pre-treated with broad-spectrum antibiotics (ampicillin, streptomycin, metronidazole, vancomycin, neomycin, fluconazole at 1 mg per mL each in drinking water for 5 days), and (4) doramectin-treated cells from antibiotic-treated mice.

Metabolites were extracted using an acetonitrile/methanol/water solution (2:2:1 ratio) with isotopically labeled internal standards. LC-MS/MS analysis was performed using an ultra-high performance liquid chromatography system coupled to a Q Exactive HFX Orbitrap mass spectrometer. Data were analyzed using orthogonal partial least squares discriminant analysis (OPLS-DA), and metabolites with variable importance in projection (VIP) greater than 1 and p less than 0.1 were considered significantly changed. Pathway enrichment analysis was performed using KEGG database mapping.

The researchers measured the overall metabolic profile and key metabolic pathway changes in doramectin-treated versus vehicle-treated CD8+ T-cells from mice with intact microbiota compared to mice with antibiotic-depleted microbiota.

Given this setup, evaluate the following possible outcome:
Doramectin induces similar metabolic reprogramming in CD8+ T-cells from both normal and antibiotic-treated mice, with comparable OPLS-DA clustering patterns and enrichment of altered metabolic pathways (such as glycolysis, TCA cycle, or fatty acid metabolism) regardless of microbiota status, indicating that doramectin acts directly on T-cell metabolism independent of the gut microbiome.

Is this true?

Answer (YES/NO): NO